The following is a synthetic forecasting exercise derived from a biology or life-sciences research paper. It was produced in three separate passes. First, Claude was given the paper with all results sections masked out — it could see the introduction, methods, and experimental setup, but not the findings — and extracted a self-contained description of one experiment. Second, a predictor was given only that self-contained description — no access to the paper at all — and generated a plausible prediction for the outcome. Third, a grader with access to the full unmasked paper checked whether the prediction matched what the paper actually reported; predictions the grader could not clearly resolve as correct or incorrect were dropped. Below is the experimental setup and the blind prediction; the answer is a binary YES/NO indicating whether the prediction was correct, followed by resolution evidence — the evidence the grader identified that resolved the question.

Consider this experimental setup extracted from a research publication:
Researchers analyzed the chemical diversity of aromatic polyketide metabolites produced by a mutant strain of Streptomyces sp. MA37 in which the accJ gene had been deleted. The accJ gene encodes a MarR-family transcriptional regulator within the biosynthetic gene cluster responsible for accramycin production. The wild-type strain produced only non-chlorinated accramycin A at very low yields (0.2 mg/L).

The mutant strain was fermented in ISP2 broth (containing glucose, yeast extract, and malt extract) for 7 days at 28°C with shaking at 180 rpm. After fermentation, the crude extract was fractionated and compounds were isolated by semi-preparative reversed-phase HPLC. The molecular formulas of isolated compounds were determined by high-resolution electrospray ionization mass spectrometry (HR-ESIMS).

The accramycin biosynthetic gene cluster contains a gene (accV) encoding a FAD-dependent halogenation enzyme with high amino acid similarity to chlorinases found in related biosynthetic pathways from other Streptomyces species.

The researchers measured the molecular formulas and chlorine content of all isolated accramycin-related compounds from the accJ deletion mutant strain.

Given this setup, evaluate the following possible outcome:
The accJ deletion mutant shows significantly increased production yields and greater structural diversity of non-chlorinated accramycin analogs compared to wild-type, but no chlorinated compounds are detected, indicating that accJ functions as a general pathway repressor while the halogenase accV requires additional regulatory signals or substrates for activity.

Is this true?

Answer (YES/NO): NO